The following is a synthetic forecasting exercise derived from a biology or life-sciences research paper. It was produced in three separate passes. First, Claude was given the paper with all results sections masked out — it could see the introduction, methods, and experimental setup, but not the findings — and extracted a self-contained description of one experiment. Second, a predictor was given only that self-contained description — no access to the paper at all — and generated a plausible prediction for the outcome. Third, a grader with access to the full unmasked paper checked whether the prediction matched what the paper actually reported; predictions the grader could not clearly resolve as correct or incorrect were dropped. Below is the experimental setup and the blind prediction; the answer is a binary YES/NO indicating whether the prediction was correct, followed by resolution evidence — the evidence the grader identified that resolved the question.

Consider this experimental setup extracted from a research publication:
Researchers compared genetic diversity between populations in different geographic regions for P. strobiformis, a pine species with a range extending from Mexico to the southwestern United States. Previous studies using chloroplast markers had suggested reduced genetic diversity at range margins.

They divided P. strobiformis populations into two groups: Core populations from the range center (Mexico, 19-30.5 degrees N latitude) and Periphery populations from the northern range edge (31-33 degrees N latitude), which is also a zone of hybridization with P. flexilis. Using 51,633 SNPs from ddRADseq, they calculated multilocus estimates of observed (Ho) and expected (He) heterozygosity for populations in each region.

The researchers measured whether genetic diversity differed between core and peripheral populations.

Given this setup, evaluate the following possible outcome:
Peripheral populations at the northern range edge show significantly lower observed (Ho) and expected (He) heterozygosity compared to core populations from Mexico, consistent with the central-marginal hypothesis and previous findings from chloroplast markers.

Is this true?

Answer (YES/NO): NO